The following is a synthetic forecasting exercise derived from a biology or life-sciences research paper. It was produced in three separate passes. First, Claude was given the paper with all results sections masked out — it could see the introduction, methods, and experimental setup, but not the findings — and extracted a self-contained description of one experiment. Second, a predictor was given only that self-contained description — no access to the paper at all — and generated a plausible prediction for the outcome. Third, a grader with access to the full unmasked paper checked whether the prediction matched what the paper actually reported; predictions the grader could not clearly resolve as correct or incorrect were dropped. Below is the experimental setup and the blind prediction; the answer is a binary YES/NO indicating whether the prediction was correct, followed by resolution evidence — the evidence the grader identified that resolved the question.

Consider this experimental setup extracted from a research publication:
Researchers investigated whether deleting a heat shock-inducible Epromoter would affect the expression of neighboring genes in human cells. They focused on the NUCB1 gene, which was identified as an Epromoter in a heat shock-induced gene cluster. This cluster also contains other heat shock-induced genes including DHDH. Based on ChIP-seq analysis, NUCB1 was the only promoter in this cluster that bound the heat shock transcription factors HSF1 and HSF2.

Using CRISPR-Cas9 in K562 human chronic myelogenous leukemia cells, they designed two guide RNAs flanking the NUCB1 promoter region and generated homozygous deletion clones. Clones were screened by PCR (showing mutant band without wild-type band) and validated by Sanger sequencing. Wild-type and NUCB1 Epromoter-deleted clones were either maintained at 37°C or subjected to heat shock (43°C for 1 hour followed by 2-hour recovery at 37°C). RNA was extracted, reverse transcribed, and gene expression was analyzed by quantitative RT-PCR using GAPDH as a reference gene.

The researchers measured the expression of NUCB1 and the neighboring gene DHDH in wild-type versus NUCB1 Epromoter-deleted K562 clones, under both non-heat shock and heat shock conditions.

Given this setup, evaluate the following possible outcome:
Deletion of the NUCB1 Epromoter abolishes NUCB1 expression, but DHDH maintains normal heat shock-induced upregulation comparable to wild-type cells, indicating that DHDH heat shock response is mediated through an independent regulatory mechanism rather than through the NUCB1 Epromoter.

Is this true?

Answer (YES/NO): NO